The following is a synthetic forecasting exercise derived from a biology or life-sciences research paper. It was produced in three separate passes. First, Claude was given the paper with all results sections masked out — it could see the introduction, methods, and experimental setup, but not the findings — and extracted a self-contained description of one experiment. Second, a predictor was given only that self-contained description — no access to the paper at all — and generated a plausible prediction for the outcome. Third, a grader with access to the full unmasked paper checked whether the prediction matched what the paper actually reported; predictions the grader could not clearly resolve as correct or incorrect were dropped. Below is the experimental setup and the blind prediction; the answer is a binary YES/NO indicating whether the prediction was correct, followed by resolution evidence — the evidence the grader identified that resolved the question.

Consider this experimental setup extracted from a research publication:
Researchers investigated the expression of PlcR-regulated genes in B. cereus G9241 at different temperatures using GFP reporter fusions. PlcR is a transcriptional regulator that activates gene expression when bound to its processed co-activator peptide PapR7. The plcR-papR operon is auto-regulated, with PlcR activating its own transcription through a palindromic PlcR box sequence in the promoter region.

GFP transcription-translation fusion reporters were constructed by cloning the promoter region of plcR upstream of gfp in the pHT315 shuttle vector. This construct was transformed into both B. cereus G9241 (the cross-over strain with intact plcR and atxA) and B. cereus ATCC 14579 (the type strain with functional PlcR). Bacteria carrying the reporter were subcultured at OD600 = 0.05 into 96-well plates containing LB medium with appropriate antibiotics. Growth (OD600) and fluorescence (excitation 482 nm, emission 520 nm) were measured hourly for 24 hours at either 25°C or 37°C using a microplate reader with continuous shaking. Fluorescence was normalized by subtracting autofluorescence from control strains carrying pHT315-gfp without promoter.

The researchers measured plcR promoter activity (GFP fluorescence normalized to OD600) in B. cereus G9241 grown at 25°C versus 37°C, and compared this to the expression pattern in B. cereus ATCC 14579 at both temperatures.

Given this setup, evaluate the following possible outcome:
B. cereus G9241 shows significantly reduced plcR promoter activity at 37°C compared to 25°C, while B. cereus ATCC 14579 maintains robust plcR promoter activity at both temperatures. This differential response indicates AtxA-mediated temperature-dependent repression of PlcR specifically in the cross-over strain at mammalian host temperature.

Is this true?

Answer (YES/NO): NO